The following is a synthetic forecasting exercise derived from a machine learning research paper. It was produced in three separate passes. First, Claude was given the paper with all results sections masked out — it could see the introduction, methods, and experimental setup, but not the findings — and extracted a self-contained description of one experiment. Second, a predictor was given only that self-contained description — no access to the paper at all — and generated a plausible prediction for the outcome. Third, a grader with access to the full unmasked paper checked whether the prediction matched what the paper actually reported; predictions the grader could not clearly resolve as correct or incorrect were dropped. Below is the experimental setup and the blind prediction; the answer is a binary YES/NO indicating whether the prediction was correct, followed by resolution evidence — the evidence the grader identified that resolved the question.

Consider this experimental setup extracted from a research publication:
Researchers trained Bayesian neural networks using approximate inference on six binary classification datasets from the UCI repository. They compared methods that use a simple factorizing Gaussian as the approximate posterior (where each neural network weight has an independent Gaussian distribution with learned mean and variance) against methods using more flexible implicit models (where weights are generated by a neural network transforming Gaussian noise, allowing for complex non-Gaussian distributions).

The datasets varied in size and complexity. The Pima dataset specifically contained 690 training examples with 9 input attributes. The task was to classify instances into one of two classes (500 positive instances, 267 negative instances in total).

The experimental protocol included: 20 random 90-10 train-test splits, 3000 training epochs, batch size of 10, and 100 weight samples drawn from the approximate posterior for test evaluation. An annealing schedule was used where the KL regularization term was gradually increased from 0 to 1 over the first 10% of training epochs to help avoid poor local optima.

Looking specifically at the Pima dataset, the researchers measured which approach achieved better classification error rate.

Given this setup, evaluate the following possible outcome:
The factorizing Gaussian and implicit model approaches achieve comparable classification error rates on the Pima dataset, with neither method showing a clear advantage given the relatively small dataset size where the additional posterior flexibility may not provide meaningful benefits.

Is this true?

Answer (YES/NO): NO